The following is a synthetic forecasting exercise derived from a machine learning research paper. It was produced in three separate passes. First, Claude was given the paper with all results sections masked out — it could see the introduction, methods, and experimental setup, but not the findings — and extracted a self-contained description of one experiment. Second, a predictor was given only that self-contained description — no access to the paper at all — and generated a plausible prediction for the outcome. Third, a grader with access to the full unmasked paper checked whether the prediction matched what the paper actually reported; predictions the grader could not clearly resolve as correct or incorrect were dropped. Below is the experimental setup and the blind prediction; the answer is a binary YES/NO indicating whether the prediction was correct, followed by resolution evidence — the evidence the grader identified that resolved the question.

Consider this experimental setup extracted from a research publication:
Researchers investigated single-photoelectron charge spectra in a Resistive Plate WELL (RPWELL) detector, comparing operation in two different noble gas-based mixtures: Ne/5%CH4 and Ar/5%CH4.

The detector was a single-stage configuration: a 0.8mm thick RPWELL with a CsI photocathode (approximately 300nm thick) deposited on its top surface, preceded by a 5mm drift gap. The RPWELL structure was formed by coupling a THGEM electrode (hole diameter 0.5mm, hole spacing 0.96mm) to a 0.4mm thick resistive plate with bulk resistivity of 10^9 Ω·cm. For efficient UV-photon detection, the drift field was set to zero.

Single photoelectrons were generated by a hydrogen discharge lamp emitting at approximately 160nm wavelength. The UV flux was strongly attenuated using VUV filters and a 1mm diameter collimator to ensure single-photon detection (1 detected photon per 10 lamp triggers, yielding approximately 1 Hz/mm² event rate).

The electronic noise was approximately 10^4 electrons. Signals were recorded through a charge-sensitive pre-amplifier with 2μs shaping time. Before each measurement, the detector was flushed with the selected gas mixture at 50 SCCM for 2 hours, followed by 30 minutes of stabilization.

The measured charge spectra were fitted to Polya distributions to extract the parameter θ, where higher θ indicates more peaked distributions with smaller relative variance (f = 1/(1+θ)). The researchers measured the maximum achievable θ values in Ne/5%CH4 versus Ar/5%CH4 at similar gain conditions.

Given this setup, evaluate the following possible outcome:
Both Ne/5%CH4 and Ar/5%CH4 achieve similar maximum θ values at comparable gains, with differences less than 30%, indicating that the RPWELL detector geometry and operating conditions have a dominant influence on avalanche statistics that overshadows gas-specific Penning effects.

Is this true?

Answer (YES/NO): NO